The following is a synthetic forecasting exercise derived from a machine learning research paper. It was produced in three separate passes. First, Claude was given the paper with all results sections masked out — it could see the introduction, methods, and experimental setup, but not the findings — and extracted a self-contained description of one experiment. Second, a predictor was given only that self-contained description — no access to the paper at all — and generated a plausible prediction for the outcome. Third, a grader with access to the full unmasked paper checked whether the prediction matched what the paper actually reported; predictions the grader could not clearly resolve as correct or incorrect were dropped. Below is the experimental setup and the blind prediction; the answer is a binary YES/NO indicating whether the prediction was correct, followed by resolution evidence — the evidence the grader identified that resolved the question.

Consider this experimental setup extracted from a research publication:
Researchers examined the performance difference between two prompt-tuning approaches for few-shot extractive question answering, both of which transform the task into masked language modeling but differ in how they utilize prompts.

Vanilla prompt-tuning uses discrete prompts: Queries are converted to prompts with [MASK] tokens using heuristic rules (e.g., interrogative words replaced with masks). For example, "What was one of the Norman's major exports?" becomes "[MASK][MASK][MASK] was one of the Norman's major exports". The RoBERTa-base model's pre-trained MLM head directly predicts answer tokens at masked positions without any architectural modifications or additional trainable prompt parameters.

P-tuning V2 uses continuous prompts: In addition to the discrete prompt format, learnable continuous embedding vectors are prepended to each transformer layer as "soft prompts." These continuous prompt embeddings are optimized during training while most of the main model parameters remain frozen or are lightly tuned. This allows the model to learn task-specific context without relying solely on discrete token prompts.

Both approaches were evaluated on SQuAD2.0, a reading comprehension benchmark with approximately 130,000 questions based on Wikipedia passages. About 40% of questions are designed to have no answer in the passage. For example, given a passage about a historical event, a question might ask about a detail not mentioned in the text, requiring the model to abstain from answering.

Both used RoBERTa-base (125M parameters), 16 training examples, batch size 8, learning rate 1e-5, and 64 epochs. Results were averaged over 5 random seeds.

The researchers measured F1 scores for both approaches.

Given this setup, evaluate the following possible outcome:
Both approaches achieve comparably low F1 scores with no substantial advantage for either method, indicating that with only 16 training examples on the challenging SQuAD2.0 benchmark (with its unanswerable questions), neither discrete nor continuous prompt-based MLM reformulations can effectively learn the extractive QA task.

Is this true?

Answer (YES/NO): NO